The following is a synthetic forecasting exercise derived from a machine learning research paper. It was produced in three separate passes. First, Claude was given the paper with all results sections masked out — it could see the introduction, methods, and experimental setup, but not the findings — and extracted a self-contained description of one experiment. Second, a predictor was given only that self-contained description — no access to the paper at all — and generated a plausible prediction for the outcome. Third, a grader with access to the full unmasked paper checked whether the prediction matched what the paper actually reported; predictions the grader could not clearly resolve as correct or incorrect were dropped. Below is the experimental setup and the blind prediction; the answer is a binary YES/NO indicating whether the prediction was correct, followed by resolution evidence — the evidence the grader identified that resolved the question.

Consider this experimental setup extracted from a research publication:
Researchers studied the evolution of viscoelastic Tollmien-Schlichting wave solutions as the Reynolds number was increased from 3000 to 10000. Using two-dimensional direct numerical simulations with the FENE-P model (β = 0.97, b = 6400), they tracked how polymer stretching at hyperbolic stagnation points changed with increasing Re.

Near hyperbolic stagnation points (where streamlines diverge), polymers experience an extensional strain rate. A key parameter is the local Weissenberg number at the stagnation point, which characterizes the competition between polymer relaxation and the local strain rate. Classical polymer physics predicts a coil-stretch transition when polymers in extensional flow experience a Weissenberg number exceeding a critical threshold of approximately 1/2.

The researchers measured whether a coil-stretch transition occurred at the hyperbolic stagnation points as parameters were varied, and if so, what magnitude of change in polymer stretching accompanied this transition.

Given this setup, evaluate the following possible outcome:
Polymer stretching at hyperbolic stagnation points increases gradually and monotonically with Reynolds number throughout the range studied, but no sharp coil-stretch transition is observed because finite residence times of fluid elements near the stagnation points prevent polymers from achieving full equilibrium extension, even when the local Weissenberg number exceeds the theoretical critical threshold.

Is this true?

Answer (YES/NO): NO